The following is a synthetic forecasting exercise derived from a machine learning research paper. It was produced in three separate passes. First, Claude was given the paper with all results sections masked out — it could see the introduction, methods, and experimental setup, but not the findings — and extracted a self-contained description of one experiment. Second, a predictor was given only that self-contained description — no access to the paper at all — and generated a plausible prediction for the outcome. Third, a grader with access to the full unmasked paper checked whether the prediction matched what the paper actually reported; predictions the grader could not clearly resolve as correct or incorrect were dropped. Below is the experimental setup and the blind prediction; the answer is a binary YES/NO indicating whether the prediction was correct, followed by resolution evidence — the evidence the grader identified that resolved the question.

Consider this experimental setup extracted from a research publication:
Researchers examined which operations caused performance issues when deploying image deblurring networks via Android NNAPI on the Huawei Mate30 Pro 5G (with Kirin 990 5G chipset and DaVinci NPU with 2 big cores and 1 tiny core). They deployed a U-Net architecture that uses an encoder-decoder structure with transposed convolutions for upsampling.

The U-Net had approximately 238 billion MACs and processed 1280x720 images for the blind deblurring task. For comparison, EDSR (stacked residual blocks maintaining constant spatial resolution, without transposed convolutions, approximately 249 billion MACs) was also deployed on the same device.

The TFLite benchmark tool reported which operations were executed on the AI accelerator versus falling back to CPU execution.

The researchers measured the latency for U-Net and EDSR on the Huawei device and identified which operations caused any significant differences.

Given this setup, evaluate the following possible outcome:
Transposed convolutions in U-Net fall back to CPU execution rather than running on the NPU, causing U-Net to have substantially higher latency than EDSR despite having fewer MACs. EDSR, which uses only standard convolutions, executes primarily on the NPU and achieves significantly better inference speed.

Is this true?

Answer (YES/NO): YES